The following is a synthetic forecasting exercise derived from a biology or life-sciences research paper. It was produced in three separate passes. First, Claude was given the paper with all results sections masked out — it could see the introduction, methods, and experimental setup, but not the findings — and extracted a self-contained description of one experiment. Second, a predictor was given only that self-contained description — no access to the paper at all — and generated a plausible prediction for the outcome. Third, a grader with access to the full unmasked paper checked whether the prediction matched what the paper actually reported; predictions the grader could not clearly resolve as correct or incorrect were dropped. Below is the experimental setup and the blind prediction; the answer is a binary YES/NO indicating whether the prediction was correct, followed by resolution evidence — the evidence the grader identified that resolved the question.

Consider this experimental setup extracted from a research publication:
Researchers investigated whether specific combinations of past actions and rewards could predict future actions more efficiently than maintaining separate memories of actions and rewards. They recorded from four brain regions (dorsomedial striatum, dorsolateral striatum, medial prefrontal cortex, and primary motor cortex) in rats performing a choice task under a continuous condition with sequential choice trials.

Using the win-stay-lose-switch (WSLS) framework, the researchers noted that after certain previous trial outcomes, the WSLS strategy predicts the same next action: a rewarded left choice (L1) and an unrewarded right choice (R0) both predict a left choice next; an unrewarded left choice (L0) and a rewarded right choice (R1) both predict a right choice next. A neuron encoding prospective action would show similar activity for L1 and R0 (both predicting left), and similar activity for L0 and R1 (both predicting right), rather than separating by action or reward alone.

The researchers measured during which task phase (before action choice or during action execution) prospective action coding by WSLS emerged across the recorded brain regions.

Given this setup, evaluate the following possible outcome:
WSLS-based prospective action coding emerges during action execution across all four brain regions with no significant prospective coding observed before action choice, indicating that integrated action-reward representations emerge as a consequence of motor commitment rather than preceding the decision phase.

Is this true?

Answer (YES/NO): NO